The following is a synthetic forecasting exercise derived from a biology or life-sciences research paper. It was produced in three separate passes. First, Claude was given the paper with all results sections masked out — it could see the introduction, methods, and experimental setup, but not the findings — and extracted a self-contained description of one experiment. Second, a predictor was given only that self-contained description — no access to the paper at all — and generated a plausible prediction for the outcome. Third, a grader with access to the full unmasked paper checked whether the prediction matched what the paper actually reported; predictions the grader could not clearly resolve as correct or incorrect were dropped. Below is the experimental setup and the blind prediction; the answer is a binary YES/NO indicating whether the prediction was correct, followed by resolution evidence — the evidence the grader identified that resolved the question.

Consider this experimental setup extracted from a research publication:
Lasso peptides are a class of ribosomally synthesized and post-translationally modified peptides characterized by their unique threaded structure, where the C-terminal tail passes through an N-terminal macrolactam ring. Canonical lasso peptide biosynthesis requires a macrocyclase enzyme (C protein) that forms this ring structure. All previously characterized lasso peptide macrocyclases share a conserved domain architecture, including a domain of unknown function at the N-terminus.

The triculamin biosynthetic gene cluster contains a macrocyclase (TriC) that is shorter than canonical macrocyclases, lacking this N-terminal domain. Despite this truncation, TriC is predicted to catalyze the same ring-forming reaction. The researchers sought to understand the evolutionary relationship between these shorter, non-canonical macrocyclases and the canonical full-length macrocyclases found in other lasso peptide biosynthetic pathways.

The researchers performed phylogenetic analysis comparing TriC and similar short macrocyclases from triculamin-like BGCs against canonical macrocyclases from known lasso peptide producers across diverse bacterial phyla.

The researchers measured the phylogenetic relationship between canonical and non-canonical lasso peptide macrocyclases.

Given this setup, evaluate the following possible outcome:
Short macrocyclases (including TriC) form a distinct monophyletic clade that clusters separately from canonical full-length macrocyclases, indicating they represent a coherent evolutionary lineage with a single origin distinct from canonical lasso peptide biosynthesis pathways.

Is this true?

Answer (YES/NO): YES